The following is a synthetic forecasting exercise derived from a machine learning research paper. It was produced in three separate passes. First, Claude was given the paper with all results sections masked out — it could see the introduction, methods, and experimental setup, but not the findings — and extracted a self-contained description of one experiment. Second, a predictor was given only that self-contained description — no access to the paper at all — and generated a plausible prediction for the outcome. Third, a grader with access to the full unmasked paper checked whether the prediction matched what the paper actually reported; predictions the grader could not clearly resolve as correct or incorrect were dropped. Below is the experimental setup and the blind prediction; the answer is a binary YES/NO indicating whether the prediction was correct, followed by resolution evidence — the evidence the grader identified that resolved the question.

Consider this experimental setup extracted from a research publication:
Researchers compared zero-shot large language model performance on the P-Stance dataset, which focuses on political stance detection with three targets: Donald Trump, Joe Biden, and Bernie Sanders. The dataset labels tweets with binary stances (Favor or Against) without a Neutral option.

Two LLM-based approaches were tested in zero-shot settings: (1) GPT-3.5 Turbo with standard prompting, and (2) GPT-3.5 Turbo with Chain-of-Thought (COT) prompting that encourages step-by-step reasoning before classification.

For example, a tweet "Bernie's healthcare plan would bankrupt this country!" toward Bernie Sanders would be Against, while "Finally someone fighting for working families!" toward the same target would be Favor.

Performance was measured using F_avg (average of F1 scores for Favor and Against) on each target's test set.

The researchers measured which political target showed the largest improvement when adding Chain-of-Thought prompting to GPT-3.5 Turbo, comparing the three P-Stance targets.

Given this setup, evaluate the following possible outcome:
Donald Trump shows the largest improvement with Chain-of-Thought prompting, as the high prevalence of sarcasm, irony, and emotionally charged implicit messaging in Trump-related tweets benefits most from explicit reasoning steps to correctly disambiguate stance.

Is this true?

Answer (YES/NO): NO